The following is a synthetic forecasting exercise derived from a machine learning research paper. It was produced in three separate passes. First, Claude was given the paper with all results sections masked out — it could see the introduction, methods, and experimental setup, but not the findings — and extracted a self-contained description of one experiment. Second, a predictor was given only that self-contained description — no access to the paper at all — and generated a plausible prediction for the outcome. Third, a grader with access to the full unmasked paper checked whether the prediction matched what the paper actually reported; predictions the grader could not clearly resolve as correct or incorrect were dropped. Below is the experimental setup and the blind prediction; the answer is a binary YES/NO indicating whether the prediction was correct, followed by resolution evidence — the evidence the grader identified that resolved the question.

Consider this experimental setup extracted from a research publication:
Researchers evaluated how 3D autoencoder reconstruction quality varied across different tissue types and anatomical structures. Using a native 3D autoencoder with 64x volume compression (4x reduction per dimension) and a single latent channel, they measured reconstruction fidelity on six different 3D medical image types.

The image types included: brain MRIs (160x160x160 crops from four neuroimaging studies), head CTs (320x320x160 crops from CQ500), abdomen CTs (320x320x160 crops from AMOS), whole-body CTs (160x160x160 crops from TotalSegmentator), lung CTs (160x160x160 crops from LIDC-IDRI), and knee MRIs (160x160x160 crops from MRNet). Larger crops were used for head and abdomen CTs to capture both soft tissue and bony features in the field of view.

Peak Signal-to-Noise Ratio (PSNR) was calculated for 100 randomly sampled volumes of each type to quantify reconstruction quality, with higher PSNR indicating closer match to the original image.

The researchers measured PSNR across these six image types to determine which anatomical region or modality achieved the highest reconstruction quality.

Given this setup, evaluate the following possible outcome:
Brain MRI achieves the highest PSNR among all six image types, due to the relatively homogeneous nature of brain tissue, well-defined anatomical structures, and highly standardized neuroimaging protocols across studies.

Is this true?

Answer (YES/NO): NO